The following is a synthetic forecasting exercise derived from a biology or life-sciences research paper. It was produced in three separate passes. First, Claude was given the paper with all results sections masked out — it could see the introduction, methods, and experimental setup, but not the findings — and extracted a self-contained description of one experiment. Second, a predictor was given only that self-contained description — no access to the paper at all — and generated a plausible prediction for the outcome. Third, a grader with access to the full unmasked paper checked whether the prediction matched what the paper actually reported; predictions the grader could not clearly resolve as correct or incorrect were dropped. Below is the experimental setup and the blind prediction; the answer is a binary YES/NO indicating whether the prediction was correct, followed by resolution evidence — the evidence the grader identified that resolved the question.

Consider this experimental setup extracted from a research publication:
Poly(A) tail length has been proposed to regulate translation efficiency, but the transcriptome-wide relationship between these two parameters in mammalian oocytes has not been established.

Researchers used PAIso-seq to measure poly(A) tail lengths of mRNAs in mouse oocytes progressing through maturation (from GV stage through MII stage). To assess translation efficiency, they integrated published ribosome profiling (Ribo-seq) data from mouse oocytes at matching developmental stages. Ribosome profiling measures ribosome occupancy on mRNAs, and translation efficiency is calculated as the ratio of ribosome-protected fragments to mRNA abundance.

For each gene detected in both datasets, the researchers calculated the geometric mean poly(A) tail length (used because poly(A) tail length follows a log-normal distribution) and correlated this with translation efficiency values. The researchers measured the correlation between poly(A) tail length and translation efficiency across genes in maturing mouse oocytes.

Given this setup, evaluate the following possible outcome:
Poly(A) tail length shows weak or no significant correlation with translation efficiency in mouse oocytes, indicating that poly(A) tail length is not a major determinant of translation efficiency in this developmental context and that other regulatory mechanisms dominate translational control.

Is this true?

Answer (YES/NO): NO